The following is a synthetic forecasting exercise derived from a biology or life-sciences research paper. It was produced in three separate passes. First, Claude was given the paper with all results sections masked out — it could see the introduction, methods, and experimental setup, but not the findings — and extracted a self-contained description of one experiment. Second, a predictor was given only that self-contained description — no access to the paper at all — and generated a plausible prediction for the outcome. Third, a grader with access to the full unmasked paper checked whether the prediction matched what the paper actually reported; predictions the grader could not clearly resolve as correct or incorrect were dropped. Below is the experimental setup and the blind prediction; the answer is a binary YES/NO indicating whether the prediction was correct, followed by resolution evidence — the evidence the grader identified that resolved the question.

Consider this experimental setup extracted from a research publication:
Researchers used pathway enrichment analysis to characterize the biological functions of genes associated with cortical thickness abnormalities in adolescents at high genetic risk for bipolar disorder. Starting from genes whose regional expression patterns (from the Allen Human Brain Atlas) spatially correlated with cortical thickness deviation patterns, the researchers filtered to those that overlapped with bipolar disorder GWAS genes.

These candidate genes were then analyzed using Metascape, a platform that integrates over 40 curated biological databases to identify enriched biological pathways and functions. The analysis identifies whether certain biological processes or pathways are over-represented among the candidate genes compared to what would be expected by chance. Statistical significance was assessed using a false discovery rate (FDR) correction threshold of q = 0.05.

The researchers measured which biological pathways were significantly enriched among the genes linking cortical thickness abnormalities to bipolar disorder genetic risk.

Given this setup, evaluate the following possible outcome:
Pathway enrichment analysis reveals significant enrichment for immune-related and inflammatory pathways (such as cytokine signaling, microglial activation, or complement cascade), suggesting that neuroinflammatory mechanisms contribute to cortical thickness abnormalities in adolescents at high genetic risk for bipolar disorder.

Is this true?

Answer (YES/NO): NO